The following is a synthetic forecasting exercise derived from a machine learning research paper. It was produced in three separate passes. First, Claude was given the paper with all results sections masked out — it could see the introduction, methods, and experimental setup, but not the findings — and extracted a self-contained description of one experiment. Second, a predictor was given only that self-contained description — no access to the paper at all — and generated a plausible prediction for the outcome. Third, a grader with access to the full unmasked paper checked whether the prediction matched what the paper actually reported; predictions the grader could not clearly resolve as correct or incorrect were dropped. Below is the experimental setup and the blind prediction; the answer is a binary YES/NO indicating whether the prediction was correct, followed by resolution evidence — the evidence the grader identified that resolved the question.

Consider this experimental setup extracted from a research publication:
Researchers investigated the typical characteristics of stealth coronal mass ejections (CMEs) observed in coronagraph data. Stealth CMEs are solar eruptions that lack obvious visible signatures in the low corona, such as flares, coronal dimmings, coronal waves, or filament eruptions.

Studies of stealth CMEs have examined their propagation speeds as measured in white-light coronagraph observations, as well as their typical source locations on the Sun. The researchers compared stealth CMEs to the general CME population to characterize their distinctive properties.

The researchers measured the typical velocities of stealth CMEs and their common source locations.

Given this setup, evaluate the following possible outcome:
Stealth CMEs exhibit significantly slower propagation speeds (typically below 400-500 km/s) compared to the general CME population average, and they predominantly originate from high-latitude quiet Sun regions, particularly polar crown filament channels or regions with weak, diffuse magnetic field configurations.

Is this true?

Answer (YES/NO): NO